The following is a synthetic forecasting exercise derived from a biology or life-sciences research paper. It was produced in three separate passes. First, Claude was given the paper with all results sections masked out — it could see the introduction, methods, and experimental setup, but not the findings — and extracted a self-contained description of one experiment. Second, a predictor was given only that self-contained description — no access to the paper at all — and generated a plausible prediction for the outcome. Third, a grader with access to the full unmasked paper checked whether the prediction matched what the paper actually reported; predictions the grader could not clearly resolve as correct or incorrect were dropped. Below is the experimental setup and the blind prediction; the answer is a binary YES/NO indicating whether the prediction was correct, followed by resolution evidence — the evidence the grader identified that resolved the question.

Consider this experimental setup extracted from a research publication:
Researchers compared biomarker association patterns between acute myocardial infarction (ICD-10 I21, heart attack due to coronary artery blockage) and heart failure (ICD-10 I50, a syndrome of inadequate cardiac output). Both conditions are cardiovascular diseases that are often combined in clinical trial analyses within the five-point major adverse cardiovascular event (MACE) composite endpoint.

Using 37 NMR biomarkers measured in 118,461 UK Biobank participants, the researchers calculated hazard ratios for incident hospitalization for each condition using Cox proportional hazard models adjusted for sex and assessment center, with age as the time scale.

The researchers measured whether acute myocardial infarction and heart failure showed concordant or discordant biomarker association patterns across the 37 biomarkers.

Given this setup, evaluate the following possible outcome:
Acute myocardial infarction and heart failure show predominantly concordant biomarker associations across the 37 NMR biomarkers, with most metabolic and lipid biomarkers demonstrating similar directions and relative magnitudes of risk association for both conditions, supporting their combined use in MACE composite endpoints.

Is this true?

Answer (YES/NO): NO